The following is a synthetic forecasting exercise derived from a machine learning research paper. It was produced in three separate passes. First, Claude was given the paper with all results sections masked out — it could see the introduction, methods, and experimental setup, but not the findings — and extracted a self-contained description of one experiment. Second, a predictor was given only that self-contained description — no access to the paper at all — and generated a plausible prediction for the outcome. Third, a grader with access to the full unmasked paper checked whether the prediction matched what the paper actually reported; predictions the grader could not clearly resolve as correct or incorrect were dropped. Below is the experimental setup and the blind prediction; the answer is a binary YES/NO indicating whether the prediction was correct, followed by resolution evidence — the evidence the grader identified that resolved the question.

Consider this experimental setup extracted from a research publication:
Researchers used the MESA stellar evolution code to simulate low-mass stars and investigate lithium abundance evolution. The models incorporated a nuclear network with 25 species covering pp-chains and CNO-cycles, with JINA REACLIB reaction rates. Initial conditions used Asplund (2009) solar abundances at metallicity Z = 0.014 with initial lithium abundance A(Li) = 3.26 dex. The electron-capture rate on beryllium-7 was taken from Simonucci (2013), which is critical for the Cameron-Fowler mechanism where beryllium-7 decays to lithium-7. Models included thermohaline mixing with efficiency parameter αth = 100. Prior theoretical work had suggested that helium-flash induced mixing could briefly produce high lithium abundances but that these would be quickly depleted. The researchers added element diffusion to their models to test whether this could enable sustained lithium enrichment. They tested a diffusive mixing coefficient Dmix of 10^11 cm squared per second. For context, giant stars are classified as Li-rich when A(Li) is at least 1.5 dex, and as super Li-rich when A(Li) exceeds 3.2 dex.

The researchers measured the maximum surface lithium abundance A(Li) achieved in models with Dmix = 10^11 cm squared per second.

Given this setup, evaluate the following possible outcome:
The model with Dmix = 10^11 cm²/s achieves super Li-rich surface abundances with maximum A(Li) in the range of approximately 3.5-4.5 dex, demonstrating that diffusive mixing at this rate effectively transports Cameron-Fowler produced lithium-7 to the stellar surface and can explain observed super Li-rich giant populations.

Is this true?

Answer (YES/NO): NO